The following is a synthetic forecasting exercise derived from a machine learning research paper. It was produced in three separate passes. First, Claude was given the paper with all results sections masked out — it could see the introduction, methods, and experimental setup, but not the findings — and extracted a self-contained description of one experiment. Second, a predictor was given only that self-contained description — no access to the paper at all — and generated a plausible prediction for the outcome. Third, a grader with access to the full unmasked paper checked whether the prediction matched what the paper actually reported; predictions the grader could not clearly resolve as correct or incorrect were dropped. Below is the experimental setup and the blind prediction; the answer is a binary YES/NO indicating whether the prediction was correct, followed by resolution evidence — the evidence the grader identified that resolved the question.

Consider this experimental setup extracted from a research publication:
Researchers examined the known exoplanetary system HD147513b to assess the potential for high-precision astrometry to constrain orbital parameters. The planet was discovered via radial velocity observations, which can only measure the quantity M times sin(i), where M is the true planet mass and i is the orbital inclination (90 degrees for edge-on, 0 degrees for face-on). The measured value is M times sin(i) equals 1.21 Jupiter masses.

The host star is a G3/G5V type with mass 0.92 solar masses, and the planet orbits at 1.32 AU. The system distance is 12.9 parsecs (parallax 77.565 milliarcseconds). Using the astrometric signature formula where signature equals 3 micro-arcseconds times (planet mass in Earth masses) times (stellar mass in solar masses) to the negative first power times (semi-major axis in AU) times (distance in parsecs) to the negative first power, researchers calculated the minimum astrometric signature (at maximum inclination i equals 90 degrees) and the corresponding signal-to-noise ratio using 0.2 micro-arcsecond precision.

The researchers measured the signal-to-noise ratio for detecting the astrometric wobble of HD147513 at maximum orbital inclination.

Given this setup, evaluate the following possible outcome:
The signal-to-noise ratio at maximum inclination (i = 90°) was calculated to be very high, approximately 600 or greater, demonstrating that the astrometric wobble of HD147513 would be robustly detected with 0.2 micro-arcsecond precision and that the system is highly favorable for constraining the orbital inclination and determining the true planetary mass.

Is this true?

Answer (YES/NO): YES